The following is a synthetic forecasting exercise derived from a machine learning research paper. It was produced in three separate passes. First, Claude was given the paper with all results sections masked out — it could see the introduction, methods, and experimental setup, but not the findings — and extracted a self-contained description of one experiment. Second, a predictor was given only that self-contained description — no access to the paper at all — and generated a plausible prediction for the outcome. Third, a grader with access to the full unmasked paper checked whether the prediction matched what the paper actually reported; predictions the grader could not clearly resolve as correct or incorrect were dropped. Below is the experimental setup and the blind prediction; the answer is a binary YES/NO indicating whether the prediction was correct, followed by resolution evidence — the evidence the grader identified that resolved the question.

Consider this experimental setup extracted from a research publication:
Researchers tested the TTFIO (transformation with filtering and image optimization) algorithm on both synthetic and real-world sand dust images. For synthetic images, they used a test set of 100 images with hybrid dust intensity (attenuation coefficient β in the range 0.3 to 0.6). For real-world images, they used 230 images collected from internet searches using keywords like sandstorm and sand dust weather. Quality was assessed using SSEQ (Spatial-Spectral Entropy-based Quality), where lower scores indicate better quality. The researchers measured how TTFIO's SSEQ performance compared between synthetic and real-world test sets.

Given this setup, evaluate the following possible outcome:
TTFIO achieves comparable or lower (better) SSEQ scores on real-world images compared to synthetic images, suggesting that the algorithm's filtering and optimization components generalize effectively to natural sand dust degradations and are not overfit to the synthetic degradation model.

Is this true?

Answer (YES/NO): NO